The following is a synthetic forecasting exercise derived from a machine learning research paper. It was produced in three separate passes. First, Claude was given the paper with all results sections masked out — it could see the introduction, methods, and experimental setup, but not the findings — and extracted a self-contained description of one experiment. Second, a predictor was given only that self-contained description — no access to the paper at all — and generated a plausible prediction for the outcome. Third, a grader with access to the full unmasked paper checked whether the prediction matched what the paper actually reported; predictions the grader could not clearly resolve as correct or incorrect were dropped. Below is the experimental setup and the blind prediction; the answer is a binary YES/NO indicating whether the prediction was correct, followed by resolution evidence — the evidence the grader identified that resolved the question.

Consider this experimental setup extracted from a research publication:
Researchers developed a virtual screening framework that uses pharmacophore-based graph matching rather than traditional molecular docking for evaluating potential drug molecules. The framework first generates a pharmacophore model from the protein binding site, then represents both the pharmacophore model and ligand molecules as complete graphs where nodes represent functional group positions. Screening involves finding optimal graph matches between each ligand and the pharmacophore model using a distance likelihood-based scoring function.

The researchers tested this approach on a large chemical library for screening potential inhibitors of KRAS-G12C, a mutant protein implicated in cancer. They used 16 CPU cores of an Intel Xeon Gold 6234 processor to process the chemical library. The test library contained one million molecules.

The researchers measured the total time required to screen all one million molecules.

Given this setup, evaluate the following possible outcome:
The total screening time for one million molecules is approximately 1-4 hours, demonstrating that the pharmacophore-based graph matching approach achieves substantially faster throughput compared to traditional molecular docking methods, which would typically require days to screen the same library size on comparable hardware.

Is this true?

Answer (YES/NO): NO